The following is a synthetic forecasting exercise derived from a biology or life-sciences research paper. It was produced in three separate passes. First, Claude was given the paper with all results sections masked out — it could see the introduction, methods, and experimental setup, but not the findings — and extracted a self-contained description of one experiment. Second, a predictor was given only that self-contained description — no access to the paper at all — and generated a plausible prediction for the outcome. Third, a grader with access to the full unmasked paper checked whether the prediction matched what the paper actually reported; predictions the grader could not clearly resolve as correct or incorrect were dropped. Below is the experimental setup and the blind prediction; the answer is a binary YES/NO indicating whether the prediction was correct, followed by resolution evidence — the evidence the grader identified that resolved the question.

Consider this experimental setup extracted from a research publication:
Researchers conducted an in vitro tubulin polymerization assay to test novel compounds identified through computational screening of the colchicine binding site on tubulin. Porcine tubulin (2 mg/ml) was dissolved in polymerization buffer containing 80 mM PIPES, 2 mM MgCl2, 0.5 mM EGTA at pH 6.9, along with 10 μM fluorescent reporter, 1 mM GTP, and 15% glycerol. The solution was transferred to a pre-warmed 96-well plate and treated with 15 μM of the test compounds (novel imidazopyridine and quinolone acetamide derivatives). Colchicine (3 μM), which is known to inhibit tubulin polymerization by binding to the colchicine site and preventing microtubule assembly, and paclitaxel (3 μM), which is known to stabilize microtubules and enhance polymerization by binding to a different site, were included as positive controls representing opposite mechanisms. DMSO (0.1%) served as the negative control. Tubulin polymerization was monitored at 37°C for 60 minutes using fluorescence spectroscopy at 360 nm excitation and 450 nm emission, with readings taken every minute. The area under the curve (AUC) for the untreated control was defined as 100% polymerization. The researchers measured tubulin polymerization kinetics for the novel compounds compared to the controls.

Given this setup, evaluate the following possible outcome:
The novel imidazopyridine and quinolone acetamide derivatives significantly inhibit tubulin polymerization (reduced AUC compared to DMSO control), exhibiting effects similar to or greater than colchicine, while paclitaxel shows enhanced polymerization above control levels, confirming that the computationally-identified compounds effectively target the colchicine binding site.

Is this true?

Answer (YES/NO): NO